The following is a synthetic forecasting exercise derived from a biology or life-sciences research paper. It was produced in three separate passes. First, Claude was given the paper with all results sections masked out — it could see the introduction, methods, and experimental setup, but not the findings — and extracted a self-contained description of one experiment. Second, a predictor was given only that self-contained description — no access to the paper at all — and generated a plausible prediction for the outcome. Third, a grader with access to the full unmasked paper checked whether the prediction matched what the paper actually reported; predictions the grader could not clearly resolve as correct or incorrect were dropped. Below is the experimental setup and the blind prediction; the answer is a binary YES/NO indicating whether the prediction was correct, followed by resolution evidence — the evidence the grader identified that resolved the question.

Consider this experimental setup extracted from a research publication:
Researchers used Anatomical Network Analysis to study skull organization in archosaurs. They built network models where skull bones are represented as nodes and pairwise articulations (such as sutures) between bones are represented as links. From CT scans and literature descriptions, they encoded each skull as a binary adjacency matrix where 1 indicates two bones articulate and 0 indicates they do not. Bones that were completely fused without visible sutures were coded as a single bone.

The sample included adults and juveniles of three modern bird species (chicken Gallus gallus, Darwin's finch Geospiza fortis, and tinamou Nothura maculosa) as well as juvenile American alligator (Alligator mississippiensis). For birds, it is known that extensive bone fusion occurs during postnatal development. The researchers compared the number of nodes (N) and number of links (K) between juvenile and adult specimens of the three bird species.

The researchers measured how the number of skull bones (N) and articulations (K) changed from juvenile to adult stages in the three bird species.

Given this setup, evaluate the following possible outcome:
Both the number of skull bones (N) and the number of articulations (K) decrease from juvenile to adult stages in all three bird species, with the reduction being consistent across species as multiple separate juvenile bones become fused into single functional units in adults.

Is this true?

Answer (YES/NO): YES